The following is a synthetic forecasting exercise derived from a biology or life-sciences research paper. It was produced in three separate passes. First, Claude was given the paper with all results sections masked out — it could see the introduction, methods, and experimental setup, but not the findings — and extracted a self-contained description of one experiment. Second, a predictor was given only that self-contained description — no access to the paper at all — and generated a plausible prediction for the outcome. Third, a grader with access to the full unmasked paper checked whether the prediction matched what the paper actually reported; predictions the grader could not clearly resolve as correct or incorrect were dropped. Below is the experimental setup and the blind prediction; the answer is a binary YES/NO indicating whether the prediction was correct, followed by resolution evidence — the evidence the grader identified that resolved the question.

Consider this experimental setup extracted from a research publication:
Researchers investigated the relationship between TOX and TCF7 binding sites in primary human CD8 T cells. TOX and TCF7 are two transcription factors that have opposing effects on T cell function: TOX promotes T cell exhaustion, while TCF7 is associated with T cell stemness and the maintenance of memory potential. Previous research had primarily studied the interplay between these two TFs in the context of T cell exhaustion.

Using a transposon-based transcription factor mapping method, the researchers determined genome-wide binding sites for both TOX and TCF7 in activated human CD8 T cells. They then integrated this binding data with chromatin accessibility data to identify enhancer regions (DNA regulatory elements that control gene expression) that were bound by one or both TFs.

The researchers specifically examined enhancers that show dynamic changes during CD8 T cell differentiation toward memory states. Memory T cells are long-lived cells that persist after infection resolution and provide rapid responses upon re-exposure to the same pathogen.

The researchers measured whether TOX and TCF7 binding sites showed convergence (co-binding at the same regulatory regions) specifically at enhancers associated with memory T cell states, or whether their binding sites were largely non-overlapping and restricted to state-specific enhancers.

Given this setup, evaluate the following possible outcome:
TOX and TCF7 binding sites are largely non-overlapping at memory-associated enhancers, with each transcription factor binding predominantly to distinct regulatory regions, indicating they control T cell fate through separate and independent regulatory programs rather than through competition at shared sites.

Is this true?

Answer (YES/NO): NO